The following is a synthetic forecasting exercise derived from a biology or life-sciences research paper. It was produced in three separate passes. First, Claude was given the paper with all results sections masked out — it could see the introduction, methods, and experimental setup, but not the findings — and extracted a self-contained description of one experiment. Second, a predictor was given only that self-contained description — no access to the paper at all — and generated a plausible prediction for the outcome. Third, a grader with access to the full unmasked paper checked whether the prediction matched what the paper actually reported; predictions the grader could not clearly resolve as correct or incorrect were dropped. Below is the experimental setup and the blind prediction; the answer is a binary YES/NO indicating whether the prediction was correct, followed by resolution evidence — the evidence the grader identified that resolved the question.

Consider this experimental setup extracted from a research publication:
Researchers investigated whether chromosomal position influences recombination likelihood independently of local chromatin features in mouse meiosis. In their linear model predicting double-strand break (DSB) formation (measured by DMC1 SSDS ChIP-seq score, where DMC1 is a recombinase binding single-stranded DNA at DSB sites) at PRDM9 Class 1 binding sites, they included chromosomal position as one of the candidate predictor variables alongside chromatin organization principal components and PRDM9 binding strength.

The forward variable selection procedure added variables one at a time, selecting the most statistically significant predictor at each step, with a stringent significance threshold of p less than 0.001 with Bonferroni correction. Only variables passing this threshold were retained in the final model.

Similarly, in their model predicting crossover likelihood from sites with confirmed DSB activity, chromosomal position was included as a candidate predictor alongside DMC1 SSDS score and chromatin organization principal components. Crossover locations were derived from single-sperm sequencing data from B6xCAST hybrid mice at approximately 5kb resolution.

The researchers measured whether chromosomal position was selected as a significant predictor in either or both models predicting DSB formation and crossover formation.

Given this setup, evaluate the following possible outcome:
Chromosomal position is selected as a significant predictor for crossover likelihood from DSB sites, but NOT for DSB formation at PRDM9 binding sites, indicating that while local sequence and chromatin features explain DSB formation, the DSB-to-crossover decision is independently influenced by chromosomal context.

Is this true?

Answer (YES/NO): YES